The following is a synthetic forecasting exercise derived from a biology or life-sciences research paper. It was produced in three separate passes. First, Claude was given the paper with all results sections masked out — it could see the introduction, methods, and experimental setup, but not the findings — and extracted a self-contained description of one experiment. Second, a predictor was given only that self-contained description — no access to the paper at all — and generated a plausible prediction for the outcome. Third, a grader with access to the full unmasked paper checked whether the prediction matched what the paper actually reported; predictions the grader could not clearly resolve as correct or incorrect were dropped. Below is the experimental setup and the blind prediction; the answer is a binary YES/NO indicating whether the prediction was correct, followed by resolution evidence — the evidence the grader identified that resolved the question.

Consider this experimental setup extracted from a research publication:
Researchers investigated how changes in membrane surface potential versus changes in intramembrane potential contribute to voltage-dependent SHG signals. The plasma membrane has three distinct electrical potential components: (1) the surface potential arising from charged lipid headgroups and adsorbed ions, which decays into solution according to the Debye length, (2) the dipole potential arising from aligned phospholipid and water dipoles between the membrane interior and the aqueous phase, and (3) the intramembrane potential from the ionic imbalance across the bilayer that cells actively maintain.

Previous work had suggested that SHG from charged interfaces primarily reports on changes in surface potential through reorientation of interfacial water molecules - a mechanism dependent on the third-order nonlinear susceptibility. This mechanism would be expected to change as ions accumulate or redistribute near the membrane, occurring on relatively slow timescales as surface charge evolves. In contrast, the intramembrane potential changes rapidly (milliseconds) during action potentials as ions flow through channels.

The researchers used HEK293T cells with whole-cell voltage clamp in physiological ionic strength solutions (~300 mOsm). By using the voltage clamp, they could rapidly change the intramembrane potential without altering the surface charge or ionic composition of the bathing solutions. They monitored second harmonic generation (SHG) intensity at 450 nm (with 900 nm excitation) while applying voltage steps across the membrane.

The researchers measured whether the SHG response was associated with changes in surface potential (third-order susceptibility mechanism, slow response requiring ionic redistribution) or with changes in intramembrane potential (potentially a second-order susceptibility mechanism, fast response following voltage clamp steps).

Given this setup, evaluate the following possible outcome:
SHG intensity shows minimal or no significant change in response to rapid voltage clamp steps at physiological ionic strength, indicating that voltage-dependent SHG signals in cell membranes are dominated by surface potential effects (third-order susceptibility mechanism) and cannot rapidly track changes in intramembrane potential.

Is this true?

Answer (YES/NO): NO